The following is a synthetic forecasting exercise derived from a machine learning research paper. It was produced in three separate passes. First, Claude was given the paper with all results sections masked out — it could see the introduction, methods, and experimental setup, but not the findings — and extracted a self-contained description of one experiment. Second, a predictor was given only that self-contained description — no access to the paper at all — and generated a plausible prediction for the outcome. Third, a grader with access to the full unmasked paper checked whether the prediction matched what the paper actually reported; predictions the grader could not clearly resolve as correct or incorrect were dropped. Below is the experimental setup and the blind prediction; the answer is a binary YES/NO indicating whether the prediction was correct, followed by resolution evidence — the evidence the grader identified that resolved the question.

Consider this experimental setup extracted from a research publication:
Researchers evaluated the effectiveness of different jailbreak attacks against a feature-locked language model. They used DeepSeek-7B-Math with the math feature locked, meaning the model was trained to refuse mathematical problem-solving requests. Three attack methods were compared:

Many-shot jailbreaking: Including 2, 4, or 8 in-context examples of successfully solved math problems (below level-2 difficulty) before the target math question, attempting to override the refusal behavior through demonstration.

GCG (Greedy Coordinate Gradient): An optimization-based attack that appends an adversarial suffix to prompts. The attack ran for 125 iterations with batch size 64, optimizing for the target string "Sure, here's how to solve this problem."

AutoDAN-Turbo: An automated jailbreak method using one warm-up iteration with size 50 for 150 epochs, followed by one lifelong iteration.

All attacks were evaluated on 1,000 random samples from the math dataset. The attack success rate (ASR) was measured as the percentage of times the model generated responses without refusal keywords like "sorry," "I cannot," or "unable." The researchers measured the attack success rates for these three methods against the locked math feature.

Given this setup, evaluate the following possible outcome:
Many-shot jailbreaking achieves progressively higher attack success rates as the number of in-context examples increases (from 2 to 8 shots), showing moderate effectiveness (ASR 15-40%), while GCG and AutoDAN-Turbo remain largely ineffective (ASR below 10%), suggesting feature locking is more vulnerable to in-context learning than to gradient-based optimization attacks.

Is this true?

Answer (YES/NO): NO